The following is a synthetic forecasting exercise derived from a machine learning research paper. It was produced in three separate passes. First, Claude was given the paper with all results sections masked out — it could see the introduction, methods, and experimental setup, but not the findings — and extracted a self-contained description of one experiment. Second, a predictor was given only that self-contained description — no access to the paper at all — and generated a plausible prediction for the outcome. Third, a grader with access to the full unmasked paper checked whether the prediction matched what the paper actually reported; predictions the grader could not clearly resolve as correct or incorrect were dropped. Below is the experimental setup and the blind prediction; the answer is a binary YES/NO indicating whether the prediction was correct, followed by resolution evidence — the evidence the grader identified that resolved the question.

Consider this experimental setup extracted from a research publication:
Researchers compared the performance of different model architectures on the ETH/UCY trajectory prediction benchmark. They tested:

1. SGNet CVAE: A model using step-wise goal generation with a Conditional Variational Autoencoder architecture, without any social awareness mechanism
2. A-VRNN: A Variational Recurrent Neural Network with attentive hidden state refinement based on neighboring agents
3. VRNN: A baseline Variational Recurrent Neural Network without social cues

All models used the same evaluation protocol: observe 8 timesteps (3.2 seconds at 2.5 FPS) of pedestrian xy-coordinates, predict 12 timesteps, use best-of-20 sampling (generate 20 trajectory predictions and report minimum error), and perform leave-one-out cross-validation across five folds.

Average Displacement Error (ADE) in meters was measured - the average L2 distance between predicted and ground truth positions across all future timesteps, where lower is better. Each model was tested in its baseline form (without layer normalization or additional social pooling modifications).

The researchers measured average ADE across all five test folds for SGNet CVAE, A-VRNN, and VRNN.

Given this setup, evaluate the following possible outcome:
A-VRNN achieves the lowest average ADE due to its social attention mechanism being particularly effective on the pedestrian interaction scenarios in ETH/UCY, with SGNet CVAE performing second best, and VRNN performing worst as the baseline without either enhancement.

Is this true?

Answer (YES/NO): NO